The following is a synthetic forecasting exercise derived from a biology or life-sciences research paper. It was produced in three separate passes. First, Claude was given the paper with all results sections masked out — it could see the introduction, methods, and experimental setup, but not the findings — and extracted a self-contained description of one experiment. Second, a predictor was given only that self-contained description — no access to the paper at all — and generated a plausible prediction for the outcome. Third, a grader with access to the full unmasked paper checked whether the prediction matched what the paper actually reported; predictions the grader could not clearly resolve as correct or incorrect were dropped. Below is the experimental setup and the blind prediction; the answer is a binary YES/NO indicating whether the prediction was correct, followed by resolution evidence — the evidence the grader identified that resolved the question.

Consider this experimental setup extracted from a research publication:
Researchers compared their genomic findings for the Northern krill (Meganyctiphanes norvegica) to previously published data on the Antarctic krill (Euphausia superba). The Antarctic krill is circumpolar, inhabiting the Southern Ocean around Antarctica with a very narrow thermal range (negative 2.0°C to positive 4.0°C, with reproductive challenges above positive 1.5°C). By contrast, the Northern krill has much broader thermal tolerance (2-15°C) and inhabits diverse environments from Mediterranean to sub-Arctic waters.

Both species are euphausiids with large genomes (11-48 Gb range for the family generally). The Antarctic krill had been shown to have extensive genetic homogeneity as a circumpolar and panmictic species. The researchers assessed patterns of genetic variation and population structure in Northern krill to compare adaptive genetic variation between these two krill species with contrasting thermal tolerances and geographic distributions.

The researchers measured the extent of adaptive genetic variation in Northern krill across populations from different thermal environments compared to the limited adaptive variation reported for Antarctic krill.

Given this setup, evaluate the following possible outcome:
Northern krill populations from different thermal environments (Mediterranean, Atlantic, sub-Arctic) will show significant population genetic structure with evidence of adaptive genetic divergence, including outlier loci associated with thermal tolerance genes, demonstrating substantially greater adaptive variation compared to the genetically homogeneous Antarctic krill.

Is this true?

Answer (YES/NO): NO